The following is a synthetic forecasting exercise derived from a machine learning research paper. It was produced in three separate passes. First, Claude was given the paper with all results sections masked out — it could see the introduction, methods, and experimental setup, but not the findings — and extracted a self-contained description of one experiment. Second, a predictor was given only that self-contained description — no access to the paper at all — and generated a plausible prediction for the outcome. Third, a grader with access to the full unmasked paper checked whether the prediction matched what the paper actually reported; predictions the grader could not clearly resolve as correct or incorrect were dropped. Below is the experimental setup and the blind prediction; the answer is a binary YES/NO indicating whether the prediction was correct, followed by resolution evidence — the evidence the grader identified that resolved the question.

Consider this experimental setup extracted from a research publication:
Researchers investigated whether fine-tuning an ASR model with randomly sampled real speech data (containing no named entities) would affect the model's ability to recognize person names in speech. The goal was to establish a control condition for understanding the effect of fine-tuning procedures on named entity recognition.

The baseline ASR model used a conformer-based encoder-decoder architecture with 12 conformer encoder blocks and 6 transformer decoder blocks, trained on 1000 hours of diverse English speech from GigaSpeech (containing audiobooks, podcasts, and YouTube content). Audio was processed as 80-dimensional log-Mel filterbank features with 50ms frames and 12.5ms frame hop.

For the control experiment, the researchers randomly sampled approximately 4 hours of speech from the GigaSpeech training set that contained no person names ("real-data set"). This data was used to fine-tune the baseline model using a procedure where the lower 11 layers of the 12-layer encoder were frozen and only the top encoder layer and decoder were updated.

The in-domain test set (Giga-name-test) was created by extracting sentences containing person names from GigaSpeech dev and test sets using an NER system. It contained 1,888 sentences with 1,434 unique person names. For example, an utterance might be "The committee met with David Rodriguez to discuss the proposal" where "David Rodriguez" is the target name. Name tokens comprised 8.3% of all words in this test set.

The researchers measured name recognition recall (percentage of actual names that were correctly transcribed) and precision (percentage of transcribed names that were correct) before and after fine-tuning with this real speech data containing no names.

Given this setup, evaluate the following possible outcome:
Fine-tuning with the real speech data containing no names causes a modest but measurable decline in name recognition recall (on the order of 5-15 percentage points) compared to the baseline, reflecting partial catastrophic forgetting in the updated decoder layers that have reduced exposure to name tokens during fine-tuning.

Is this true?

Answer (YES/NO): NO